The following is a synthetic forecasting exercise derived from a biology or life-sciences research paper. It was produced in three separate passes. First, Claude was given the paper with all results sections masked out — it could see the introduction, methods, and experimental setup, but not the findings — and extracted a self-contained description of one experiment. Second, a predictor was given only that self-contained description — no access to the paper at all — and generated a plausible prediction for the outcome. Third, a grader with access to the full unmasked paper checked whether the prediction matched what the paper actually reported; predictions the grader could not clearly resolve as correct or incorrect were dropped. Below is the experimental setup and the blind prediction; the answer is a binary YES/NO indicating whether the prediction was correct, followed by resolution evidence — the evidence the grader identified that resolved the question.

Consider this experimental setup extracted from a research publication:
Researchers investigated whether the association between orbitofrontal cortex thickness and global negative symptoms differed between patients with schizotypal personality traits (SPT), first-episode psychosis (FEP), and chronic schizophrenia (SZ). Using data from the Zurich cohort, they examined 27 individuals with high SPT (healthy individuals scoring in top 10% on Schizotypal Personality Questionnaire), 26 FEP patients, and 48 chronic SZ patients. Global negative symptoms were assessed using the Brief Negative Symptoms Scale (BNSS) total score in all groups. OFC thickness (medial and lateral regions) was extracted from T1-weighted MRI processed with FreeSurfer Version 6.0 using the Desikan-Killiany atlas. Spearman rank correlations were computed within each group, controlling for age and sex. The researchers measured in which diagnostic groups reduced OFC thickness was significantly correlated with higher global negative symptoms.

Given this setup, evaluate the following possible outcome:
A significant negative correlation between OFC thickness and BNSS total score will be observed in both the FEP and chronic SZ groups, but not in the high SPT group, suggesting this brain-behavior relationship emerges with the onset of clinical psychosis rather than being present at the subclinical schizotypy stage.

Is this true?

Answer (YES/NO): NO